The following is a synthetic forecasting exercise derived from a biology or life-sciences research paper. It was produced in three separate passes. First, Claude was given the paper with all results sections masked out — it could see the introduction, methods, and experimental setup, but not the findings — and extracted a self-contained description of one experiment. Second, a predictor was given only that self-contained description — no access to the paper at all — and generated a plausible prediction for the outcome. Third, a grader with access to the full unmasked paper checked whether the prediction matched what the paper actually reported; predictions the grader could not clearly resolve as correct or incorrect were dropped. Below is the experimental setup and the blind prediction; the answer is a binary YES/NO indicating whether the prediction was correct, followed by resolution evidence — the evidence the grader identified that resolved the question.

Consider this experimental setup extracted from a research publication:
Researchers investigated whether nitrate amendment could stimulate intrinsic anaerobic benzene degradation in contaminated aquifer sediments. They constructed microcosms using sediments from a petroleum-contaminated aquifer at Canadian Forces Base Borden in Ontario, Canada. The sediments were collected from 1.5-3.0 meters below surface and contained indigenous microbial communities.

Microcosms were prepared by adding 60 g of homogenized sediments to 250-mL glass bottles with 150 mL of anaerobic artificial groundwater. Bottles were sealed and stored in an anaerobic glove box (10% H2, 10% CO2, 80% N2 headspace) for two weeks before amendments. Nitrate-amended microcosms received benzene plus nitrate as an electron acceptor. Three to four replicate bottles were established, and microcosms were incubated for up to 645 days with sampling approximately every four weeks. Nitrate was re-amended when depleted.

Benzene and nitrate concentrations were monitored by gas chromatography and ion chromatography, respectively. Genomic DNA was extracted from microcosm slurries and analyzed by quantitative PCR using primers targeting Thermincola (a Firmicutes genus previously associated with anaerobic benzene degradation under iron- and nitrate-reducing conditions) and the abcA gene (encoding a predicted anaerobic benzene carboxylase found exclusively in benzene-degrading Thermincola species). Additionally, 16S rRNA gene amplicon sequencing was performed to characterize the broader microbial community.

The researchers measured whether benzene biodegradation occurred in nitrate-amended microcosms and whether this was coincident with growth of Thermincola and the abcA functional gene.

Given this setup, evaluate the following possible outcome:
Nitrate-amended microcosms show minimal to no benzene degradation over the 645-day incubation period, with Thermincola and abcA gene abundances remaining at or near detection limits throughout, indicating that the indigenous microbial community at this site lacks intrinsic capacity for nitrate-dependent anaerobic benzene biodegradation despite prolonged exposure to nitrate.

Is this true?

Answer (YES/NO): NO